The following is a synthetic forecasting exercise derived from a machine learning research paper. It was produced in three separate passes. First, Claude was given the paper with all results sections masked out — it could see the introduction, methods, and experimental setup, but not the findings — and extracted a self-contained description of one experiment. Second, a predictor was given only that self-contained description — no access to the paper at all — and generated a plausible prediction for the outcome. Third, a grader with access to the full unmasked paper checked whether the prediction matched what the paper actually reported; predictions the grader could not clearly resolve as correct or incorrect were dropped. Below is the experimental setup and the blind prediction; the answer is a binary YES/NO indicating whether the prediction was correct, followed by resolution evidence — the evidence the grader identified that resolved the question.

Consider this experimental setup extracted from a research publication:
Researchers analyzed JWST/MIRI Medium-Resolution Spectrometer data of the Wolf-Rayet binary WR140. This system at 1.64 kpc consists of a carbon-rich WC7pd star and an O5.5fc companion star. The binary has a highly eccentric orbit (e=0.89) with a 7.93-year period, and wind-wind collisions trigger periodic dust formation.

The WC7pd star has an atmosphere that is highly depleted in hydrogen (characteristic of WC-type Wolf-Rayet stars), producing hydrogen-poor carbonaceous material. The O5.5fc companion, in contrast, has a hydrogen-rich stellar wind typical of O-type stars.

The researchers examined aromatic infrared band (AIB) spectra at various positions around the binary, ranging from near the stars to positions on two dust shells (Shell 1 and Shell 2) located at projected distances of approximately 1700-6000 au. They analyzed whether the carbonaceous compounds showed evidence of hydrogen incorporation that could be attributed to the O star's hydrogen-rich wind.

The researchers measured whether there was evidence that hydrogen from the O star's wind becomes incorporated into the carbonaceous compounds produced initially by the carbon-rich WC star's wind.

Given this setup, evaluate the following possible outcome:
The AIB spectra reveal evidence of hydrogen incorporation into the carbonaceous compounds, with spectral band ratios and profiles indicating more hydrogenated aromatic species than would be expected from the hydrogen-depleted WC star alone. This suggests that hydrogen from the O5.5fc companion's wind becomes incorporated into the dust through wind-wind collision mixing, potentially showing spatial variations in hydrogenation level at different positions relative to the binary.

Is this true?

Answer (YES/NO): NO